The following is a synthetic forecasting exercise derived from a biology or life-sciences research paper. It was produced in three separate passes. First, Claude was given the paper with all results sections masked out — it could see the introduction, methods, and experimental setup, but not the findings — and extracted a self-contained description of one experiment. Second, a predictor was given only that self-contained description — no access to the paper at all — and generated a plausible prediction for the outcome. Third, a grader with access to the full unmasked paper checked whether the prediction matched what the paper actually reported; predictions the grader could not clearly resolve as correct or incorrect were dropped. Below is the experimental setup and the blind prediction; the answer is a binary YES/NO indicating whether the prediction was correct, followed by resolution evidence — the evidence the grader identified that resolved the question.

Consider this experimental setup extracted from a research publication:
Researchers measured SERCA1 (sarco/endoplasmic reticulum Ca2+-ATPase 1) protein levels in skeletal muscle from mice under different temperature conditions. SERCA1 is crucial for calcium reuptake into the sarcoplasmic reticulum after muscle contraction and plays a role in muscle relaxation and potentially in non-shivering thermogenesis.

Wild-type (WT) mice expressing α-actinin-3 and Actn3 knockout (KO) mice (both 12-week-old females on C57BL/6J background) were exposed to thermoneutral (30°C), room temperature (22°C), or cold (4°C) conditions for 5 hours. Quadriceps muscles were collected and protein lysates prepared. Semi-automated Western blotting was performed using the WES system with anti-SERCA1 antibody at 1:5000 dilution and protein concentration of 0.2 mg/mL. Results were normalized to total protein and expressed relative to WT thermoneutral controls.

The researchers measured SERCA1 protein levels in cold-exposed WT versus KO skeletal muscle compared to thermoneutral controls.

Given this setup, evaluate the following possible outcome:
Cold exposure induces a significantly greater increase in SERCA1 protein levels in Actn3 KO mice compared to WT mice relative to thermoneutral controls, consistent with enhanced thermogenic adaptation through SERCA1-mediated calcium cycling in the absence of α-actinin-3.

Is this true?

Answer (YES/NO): NO